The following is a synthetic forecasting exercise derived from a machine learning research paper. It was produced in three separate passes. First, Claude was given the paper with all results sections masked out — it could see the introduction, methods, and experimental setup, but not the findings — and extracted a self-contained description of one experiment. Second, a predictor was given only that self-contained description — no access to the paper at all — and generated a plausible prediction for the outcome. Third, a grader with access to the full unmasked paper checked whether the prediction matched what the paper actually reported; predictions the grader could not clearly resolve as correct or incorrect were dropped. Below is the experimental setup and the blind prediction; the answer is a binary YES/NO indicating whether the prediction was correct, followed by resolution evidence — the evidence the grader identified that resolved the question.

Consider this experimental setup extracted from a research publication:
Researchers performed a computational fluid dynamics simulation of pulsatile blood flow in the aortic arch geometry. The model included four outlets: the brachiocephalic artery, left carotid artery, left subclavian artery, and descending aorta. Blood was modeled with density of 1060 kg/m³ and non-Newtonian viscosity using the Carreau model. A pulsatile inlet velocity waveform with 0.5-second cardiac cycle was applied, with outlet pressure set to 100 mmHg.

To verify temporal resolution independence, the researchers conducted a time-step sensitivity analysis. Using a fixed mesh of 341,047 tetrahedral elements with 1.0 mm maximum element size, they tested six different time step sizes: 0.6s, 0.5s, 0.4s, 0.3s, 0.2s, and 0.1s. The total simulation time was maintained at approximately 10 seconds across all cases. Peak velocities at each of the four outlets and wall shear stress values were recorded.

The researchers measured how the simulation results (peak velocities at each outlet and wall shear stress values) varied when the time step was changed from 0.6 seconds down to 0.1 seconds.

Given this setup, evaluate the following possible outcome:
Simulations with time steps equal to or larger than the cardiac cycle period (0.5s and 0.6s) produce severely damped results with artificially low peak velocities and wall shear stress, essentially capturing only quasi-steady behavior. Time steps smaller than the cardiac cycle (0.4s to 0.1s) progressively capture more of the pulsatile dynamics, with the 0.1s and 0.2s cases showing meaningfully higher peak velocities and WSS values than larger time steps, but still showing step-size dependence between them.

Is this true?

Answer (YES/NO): NO